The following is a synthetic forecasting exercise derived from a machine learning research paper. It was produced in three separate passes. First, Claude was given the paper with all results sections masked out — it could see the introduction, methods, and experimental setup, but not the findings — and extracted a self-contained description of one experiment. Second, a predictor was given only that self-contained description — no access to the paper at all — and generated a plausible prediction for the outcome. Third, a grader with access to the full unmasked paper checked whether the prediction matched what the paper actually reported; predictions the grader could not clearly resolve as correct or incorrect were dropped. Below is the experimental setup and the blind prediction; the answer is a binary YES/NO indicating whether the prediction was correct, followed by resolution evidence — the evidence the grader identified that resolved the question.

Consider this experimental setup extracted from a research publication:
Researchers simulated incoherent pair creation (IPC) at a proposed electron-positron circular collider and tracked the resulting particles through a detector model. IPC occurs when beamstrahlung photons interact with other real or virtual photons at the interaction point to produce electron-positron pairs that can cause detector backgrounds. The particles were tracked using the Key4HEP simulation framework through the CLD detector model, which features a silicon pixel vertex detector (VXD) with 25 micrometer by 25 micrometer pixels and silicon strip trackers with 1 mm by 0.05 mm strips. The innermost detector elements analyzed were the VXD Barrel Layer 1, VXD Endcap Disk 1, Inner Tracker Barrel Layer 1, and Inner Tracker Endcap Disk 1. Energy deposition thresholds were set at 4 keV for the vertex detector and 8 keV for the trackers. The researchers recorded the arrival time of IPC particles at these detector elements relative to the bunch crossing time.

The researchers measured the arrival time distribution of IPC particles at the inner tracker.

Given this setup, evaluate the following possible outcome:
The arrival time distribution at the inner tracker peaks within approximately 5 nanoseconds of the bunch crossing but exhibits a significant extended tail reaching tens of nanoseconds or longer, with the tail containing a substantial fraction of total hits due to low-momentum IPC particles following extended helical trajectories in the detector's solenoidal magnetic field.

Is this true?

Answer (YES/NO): NO